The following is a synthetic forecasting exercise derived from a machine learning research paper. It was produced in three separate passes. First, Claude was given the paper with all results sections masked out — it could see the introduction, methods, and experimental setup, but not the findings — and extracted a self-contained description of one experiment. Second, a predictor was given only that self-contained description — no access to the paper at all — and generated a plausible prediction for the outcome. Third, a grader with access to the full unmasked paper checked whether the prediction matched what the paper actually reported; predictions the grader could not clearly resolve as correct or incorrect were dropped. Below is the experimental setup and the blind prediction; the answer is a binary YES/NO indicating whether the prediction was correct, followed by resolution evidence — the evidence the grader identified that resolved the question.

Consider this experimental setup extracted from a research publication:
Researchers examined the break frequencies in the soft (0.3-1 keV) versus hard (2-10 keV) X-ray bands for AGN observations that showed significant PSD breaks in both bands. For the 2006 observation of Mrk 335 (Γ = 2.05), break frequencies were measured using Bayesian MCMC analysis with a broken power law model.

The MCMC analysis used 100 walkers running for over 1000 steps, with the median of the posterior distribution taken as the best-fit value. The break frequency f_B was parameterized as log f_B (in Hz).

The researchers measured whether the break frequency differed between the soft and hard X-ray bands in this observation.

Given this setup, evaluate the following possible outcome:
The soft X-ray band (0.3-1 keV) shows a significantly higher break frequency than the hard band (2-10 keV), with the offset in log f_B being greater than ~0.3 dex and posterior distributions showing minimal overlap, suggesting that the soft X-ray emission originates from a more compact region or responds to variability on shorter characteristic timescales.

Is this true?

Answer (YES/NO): NO